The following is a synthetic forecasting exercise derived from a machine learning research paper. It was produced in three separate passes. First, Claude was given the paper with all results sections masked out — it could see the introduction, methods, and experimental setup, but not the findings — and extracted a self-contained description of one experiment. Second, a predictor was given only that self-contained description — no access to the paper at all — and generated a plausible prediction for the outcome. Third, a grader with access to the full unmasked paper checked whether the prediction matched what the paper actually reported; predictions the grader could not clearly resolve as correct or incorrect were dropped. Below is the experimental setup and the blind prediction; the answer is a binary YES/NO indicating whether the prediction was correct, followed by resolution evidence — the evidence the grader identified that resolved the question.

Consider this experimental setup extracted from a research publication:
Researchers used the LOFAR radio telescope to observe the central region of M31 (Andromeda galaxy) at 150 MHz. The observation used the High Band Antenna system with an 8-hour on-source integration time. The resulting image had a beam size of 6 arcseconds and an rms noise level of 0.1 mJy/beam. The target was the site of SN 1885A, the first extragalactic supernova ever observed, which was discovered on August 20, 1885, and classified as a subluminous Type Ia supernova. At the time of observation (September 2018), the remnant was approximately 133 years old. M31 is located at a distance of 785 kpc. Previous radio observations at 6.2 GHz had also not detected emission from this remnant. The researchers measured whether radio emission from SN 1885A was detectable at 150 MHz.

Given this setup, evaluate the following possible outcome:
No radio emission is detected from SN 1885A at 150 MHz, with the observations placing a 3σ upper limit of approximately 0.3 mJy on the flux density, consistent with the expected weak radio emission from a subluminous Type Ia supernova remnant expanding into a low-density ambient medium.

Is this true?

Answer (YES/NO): NO